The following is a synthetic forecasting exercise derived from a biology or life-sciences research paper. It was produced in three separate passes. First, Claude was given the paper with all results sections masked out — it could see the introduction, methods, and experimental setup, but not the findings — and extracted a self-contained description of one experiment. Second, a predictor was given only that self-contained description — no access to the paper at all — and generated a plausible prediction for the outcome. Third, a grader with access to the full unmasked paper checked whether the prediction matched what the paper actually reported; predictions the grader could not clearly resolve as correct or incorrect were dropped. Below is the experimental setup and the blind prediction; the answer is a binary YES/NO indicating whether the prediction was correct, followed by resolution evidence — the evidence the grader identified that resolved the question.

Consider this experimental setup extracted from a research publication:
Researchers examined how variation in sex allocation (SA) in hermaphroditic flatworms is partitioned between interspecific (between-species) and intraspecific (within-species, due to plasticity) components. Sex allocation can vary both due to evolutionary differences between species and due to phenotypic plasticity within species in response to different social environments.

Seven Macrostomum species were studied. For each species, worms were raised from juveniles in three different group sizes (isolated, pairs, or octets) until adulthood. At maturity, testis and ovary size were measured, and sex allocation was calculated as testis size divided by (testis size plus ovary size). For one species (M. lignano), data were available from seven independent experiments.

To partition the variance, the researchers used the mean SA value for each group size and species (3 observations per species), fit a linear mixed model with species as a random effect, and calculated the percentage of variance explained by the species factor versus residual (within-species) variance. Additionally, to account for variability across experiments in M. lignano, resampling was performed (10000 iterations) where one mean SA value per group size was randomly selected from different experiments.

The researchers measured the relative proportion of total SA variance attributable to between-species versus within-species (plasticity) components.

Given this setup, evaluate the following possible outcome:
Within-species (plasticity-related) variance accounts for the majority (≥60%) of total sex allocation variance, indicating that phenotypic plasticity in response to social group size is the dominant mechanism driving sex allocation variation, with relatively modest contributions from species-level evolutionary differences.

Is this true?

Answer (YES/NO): NO